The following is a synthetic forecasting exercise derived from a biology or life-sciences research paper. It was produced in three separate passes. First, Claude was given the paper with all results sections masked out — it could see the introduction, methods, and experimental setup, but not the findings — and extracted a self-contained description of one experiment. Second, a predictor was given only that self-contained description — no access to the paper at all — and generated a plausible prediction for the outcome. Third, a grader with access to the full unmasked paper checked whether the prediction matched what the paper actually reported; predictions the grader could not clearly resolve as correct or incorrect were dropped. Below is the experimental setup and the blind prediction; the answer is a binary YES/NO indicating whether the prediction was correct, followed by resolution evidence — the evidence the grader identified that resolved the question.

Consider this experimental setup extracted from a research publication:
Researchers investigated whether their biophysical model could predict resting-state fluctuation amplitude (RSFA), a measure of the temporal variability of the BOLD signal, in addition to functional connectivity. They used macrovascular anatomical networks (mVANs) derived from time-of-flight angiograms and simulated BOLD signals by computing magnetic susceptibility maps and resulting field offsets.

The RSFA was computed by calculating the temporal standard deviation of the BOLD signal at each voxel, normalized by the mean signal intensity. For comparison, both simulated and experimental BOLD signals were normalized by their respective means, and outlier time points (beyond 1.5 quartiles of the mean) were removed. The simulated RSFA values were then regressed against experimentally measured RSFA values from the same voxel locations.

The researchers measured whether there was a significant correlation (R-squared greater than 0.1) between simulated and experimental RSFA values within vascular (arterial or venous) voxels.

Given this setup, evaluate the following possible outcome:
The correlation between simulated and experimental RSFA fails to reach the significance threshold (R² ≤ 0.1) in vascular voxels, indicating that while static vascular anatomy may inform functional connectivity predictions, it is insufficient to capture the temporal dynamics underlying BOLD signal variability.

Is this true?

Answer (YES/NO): NO